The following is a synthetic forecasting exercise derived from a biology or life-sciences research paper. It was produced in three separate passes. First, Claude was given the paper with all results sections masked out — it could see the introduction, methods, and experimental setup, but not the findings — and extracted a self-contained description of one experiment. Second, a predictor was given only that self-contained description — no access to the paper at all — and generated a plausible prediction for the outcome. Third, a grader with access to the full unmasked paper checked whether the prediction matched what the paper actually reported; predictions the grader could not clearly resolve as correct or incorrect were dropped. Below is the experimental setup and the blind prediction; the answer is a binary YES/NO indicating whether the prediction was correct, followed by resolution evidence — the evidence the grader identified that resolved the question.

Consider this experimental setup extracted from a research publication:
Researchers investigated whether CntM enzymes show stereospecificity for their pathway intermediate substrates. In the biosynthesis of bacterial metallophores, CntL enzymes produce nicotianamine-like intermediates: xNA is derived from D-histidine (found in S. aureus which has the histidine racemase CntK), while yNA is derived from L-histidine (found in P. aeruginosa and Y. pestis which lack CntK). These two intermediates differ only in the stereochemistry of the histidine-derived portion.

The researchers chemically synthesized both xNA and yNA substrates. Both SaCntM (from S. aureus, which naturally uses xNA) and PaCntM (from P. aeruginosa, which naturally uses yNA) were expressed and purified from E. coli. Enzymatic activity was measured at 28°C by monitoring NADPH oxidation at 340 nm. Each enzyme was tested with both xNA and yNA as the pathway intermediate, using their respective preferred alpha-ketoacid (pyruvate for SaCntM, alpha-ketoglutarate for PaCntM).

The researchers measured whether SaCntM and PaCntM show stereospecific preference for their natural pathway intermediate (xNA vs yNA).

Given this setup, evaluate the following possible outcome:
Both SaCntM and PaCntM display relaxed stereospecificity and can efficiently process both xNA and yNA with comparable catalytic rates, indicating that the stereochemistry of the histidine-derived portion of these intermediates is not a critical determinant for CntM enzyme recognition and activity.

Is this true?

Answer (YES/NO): NO